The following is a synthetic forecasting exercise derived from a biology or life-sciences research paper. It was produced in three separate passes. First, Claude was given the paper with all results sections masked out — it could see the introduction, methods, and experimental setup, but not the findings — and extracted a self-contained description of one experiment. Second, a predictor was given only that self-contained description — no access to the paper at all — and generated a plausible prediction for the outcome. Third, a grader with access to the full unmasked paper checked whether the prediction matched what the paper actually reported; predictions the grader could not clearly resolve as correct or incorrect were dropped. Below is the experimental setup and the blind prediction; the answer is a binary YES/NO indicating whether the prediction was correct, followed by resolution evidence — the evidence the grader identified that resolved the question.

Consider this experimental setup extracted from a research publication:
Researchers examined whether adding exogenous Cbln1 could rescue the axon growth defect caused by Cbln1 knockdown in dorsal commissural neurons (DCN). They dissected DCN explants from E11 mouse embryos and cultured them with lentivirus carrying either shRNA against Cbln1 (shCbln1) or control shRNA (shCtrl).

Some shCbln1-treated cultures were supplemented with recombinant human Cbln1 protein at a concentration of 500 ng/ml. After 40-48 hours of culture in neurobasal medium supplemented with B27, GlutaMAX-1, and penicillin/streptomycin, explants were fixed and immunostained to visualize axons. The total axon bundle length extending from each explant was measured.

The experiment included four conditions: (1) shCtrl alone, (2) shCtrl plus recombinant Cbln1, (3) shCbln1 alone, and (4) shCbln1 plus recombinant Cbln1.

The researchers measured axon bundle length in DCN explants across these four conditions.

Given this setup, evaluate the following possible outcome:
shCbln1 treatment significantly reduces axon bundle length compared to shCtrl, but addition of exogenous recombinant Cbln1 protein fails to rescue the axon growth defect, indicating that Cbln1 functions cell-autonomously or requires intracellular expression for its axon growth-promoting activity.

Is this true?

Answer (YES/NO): NO